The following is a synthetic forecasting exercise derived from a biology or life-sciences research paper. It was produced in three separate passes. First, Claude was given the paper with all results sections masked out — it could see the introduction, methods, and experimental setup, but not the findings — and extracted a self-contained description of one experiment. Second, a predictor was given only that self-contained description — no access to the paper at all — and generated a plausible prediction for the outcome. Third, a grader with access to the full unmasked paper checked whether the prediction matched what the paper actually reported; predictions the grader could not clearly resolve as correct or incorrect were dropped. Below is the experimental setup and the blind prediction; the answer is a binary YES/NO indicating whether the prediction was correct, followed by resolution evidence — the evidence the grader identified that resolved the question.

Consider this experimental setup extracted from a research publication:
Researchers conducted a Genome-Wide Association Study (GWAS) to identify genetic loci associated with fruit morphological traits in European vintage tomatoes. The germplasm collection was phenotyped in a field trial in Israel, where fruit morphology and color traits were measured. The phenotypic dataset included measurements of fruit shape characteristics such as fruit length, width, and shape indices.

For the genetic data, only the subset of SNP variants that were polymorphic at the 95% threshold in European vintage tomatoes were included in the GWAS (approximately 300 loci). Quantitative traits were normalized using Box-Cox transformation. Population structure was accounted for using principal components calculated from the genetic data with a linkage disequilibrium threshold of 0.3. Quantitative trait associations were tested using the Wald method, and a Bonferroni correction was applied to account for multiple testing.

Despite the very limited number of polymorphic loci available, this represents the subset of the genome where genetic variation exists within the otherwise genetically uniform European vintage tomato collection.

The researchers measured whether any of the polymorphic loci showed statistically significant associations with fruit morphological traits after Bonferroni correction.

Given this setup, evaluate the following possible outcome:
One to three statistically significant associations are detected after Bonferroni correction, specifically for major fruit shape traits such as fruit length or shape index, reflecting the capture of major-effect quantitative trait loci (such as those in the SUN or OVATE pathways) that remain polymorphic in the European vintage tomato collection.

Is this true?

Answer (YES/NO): NO